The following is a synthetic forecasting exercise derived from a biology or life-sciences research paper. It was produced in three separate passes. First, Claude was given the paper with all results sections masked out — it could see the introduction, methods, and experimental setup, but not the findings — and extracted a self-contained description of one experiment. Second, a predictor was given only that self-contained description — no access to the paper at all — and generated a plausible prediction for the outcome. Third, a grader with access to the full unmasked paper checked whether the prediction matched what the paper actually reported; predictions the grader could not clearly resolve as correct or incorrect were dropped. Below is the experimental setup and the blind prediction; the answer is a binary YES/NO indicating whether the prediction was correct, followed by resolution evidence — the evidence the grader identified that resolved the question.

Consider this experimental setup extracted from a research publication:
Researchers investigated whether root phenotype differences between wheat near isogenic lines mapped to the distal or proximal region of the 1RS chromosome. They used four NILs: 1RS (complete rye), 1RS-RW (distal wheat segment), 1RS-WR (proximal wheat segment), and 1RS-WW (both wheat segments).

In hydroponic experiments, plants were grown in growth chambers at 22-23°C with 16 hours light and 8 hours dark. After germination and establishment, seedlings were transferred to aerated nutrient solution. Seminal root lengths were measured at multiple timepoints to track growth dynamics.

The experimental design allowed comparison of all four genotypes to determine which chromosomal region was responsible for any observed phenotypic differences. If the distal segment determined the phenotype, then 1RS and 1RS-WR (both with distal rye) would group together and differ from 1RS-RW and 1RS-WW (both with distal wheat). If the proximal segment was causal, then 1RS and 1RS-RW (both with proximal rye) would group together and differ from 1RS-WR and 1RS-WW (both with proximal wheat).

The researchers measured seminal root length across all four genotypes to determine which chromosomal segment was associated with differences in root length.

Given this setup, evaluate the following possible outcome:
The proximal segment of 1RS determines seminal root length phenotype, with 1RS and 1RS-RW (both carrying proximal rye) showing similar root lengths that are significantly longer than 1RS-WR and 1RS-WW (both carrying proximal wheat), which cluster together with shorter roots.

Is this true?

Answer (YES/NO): NO